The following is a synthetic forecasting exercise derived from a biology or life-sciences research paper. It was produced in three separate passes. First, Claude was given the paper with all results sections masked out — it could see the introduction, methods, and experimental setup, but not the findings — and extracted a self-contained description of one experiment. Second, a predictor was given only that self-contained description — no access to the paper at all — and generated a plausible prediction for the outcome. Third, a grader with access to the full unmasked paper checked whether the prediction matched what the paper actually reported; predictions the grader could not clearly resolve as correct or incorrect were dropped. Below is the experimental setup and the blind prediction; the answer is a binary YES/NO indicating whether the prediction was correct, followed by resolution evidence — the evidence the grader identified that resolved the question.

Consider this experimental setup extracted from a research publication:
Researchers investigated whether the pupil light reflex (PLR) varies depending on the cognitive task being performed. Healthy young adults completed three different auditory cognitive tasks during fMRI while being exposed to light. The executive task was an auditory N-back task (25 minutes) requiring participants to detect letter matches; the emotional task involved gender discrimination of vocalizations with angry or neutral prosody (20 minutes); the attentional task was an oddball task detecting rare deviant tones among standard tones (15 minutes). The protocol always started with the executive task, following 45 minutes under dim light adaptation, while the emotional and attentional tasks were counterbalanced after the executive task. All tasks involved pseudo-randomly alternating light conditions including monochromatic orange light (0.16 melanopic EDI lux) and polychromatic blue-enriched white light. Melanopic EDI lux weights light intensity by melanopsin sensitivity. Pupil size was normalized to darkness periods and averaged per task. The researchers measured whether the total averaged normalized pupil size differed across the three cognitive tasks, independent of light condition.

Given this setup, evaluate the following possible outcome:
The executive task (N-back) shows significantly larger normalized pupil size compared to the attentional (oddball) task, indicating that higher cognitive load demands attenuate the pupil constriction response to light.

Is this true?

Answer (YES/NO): NO